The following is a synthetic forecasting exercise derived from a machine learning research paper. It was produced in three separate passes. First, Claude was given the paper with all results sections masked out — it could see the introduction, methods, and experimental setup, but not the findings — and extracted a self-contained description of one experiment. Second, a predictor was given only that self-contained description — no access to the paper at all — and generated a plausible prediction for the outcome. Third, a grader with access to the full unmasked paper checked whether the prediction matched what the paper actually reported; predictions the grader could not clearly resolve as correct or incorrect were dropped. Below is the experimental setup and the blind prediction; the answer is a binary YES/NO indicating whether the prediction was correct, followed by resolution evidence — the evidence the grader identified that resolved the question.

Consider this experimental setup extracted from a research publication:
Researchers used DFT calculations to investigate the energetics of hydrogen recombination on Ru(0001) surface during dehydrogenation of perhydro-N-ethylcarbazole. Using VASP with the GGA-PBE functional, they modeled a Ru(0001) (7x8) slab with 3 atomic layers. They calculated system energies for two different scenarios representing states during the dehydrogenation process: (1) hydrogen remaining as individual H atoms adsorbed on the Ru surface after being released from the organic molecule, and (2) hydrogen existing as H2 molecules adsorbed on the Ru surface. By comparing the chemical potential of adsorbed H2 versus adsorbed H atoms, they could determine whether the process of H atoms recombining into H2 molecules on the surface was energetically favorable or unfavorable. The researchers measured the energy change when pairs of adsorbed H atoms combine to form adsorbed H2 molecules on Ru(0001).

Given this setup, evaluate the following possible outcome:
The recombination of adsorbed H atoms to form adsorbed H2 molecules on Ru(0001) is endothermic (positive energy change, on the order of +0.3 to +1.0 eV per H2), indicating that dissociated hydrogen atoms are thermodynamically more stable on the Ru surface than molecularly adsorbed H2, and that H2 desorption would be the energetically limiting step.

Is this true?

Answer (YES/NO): NO